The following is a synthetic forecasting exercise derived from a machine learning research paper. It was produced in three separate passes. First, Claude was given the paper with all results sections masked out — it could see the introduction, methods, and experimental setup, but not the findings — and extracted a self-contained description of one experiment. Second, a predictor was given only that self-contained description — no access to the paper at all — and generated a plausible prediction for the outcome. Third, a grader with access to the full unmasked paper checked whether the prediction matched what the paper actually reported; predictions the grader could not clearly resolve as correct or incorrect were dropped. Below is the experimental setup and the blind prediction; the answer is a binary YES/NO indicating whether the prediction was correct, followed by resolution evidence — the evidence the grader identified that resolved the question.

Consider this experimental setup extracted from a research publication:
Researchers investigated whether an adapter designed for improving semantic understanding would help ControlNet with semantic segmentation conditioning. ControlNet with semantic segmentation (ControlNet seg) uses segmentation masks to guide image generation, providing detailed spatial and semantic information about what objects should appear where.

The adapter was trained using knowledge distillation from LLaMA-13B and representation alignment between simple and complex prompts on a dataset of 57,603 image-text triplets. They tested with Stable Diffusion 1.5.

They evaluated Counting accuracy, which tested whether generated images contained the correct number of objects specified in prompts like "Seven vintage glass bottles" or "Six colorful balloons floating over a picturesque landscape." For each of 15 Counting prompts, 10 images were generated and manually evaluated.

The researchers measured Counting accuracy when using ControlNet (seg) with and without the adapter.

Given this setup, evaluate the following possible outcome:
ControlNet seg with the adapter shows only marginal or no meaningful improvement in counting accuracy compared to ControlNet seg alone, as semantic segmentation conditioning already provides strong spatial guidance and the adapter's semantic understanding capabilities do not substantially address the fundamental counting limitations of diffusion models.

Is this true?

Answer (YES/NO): NO